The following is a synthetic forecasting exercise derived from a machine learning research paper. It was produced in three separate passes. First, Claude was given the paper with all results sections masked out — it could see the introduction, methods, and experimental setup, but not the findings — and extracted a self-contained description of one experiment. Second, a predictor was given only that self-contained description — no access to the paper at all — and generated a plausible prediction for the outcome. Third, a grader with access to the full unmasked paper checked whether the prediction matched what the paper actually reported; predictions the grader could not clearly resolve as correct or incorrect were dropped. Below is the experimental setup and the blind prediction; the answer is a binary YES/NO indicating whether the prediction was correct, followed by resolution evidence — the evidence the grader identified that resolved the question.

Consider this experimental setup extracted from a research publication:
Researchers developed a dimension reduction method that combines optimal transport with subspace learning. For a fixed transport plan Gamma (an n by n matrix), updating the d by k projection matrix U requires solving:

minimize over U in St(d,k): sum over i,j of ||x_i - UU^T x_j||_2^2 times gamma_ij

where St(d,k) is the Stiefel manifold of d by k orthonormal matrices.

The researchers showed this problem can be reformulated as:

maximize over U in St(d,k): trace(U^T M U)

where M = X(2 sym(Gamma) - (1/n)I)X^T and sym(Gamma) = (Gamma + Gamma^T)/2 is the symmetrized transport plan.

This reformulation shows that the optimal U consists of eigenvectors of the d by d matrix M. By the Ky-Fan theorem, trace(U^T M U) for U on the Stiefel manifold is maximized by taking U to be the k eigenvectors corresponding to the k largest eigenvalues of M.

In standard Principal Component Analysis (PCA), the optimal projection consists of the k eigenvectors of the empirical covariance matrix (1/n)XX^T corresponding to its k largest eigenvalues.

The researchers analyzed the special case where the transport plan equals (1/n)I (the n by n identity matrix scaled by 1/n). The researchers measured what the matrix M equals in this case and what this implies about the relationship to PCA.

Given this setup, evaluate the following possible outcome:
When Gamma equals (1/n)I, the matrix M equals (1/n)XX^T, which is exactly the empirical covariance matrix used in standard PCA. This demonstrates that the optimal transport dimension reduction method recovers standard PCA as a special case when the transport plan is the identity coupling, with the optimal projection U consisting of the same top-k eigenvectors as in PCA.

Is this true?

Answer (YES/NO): YES